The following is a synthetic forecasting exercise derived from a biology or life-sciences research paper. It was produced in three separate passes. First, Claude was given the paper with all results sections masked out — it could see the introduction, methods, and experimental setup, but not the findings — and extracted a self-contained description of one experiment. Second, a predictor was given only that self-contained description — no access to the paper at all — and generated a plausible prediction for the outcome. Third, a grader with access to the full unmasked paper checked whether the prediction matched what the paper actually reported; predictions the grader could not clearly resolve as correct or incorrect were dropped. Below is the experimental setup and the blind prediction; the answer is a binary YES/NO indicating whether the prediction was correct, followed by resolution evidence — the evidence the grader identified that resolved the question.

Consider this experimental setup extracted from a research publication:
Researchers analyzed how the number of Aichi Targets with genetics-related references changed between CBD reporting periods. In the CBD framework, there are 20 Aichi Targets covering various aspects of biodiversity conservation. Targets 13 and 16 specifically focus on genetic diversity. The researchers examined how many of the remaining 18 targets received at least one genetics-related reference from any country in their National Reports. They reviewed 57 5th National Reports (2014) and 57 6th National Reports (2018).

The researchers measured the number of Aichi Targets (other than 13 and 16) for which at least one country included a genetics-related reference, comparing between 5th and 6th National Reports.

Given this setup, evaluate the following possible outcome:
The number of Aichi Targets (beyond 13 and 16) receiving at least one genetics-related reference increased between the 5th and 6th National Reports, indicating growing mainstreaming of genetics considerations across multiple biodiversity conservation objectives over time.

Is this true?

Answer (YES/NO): YES